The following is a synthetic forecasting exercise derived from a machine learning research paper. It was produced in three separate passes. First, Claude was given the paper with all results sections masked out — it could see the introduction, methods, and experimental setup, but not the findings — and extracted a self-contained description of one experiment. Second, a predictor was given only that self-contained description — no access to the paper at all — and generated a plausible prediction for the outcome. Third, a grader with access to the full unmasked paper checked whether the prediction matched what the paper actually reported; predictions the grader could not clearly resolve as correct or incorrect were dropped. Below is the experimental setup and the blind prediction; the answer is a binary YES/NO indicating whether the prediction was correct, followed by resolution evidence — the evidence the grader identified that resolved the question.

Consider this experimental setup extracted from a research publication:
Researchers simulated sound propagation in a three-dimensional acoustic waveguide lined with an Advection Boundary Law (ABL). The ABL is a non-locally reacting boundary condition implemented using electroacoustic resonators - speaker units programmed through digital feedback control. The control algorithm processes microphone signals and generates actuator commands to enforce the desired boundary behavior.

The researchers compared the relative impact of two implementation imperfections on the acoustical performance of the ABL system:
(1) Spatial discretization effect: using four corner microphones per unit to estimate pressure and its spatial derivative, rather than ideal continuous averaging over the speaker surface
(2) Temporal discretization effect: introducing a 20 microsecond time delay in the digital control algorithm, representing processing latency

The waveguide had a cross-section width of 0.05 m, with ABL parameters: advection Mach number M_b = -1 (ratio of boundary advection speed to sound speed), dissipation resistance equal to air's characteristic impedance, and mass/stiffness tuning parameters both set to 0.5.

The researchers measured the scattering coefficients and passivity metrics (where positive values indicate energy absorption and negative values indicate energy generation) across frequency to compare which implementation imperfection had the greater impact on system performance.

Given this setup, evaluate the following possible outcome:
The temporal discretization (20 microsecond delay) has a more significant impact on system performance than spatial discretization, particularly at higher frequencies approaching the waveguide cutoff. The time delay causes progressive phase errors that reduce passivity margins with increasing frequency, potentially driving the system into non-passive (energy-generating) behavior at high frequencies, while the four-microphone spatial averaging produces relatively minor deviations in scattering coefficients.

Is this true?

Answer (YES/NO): YES